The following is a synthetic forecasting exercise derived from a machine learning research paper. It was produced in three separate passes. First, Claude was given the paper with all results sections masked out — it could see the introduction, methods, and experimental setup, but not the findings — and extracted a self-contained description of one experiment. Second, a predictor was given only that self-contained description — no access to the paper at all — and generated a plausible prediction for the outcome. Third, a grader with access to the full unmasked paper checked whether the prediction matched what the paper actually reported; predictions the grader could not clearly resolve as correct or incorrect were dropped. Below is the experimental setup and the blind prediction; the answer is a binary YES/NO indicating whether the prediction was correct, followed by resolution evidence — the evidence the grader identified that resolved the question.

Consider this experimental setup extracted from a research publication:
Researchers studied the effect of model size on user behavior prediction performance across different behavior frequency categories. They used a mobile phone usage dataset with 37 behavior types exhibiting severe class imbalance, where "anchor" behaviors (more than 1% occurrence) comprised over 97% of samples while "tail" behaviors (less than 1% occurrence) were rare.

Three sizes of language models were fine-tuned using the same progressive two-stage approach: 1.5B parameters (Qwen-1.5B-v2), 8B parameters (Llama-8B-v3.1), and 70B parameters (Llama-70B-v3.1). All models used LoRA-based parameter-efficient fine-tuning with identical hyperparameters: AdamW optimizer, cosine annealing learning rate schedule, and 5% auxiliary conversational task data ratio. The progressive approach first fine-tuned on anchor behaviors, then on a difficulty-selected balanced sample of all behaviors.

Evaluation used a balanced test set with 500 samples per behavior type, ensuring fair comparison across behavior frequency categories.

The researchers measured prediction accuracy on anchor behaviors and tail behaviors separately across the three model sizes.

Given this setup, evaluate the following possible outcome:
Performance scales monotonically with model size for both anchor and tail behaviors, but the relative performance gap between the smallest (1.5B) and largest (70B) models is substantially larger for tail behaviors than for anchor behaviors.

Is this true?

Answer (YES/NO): NO